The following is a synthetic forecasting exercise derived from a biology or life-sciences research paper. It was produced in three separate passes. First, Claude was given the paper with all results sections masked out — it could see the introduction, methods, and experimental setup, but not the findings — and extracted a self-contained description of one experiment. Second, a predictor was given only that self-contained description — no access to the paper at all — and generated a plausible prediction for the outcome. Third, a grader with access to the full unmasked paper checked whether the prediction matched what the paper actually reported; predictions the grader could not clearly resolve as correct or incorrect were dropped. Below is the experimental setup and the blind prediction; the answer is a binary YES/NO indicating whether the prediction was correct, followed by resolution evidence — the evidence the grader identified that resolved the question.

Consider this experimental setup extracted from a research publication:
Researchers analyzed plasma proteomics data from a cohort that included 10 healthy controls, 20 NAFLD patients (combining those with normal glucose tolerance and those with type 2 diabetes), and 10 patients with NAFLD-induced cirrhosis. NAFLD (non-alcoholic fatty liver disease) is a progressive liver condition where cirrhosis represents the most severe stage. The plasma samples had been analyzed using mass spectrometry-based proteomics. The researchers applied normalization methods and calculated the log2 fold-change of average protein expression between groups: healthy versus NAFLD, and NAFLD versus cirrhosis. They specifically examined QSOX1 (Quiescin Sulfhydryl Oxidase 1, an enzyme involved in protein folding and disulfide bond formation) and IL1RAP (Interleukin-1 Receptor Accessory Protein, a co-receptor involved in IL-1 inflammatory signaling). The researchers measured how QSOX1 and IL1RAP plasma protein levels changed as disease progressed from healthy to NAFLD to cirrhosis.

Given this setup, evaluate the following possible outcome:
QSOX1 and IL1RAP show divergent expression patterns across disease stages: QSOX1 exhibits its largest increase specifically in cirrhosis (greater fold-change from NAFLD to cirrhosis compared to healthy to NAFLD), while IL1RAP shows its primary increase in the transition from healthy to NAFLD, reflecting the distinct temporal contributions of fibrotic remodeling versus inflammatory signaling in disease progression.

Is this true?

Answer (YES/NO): NO